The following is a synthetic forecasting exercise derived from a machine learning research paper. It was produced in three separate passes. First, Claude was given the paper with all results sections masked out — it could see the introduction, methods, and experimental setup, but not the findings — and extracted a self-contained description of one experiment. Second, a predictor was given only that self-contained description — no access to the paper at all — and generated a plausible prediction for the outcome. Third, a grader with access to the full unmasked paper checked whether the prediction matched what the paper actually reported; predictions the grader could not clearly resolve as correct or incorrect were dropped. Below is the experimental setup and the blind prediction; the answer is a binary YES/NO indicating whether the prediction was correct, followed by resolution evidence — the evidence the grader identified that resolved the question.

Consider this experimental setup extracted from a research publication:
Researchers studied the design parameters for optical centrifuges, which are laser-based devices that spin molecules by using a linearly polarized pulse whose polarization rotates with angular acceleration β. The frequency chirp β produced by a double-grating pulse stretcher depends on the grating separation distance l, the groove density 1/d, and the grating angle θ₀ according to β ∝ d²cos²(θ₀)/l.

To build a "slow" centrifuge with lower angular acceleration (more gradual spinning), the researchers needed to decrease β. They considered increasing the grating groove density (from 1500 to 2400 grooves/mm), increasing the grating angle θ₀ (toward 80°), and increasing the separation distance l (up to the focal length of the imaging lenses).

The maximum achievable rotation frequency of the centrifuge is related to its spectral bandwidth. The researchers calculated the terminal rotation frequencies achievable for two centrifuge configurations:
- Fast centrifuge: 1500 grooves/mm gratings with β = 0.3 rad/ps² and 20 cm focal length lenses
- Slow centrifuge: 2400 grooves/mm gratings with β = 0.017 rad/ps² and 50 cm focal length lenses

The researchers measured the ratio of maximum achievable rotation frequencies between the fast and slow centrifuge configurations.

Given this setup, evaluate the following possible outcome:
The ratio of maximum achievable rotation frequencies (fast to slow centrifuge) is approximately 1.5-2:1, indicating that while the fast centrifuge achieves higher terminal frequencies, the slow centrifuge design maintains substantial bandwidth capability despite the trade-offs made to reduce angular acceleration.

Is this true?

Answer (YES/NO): NO